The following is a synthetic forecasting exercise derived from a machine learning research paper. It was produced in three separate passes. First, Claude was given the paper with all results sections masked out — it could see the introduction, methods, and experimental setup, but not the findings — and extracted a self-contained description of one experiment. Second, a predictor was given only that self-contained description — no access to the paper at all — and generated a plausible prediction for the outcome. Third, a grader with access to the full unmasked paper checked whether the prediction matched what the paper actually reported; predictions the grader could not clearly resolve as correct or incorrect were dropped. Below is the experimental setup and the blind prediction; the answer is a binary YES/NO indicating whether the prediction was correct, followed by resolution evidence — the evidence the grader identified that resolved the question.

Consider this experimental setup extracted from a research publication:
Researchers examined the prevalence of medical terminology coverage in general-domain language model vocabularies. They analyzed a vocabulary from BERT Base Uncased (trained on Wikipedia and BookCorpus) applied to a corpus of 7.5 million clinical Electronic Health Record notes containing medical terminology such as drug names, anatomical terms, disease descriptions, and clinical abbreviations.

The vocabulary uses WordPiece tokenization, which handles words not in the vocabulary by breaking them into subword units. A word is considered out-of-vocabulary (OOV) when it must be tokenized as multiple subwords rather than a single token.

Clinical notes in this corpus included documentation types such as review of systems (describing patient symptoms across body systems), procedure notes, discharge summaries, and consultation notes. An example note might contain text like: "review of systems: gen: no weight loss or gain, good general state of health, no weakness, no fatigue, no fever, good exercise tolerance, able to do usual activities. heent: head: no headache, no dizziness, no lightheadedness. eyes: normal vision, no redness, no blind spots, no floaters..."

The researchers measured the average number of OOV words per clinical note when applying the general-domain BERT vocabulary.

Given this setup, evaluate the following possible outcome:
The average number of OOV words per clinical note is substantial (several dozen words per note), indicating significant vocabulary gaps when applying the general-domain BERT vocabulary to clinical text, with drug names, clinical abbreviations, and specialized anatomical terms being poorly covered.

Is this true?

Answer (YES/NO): YES